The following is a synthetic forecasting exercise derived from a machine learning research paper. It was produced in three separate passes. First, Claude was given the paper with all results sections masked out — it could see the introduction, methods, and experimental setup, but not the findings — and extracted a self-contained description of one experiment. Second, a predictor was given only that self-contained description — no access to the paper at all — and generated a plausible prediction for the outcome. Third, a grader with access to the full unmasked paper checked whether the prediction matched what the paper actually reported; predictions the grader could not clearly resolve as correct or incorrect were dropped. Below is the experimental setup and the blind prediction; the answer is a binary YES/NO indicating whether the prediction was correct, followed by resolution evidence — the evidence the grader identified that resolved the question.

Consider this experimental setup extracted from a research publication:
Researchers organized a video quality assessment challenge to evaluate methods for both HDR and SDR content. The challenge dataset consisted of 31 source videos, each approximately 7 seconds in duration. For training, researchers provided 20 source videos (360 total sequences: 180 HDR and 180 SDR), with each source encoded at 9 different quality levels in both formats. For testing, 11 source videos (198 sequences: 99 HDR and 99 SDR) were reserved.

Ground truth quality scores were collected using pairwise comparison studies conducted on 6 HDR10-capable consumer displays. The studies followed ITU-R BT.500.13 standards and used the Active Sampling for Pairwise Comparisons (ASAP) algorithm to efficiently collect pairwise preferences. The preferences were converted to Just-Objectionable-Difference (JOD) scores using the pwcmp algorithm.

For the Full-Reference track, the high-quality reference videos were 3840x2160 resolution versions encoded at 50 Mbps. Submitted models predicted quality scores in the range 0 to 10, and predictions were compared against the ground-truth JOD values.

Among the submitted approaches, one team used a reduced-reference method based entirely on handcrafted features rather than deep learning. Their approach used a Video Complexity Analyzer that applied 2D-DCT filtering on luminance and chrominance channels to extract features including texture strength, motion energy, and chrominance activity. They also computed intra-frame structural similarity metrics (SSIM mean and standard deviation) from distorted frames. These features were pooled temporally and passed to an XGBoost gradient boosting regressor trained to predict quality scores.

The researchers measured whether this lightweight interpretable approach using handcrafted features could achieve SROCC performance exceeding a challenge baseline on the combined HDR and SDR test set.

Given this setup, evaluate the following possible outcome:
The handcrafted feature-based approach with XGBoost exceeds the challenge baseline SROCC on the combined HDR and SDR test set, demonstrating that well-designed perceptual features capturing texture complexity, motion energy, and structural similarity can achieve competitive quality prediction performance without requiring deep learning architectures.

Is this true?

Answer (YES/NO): NO